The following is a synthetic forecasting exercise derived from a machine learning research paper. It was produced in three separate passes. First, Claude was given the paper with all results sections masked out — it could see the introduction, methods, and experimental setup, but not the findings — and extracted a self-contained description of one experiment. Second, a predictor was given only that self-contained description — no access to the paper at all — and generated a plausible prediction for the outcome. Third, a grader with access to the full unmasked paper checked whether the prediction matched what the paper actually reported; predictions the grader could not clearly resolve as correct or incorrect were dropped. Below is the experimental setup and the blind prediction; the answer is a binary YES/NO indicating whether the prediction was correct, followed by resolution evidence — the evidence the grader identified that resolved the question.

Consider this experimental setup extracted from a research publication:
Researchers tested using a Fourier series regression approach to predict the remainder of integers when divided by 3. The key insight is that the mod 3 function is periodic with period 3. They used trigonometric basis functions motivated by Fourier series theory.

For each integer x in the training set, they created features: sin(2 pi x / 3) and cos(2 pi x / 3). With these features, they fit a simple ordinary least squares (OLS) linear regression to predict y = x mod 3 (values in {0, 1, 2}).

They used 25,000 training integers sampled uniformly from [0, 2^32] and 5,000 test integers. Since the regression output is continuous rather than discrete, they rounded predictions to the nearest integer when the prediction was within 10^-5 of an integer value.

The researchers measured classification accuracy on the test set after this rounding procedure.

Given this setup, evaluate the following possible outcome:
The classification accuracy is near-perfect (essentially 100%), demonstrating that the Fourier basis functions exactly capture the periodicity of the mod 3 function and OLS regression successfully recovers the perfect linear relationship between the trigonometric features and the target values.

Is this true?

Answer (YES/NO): YES